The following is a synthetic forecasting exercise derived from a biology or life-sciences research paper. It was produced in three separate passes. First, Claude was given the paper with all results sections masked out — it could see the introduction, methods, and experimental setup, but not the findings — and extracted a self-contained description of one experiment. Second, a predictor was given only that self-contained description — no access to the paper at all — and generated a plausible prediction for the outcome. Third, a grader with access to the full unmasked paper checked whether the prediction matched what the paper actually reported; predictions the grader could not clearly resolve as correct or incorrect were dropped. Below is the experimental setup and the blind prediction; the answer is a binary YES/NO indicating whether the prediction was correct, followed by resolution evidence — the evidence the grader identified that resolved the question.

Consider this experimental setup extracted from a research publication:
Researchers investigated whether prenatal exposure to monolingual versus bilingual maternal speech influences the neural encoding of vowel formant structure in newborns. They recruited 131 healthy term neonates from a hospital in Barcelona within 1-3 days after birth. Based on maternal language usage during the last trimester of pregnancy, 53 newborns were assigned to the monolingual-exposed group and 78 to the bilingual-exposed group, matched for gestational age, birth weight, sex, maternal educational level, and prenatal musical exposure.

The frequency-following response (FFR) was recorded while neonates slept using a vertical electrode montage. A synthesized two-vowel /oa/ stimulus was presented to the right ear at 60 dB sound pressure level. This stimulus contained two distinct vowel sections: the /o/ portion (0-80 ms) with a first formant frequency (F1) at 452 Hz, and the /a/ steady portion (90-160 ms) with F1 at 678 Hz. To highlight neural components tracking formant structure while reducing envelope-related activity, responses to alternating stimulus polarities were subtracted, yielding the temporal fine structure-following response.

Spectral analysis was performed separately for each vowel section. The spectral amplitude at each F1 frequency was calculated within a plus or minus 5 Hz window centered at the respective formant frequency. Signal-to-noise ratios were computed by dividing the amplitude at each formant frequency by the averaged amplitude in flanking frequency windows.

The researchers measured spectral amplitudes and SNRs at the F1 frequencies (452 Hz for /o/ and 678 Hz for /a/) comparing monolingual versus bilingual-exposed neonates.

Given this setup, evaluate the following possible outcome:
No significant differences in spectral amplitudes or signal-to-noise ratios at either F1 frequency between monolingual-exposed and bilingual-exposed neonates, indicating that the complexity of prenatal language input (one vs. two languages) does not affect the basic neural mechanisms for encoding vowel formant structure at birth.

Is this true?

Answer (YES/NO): NO